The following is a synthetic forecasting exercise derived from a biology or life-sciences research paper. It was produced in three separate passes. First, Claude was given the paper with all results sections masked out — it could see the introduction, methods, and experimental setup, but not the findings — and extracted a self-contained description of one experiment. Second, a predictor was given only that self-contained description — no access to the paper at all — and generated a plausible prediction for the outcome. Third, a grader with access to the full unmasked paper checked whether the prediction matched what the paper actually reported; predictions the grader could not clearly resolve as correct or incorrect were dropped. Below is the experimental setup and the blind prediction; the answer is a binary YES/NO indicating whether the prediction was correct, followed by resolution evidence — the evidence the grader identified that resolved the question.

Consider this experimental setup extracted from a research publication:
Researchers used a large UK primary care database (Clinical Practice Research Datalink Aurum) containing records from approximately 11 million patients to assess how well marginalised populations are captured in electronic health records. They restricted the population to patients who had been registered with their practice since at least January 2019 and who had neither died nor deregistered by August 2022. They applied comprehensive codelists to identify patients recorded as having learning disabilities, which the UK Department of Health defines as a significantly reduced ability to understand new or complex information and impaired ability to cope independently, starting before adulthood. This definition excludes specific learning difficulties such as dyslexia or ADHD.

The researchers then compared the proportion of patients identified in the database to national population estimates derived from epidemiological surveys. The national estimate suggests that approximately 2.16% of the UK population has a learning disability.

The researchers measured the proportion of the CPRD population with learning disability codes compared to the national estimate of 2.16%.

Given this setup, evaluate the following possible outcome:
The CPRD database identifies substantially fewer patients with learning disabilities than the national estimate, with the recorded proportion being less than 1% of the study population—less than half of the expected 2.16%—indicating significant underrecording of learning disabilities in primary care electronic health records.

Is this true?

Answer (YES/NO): NO